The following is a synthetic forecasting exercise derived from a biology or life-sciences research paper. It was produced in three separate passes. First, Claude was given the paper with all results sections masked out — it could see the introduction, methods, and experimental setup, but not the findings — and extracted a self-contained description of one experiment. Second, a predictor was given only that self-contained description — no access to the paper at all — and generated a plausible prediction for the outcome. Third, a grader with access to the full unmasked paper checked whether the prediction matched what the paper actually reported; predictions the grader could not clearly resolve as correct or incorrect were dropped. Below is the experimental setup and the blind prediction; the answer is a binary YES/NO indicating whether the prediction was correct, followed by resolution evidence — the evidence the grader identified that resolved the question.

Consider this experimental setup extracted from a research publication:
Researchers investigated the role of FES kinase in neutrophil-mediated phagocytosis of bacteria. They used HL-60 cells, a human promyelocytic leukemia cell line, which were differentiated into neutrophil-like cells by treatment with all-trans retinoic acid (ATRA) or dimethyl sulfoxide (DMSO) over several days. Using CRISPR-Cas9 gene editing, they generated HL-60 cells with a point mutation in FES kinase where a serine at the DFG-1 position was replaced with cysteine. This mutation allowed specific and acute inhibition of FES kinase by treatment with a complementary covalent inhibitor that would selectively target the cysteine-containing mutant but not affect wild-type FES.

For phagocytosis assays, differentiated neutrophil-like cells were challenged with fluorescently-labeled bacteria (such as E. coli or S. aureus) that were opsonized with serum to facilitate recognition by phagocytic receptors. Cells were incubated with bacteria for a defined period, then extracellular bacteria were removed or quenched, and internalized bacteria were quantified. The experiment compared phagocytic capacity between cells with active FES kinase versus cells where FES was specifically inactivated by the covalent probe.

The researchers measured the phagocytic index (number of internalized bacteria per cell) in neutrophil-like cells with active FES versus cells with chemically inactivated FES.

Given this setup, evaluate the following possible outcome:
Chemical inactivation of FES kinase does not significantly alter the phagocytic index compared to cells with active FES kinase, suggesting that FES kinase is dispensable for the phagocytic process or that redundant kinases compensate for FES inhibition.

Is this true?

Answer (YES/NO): NO